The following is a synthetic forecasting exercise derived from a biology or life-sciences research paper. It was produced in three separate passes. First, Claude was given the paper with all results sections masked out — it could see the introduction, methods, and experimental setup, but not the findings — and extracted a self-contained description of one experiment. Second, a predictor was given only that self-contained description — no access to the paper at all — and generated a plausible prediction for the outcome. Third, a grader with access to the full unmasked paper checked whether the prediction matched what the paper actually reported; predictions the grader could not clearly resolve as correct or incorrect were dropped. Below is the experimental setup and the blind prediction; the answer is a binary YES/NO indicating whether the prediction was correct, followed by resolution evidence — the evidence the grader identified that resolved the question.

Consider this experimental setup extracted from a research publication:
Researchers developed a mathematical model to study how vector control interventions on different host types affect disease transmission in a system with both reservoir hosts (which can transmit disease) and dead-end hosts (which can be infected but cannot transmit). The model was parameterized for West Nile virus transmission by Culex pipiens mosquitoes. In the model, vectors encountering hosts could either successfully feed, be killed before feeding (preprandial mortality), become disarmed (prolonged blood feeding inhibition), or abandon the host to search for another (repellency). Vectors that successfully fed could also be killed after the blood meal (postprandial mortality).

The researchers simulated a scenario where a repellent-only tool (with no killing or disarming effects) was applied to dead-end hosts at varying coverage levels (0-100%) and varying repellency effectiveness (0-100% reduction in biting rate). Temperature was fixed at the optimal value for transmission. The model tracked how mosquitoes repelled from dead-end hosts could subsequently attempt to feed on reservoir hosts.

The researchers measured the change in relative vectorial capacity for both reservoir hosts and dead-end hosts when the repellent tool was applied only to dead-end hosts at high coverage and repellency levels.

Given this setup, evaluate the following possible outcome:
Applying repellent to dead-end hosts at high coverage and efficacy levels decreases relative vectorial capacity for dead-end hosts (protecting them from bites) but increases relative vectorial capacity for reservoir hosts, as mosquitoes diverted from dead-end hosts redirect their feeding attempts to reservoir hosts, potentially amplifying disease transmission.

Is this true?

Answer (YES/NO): YES